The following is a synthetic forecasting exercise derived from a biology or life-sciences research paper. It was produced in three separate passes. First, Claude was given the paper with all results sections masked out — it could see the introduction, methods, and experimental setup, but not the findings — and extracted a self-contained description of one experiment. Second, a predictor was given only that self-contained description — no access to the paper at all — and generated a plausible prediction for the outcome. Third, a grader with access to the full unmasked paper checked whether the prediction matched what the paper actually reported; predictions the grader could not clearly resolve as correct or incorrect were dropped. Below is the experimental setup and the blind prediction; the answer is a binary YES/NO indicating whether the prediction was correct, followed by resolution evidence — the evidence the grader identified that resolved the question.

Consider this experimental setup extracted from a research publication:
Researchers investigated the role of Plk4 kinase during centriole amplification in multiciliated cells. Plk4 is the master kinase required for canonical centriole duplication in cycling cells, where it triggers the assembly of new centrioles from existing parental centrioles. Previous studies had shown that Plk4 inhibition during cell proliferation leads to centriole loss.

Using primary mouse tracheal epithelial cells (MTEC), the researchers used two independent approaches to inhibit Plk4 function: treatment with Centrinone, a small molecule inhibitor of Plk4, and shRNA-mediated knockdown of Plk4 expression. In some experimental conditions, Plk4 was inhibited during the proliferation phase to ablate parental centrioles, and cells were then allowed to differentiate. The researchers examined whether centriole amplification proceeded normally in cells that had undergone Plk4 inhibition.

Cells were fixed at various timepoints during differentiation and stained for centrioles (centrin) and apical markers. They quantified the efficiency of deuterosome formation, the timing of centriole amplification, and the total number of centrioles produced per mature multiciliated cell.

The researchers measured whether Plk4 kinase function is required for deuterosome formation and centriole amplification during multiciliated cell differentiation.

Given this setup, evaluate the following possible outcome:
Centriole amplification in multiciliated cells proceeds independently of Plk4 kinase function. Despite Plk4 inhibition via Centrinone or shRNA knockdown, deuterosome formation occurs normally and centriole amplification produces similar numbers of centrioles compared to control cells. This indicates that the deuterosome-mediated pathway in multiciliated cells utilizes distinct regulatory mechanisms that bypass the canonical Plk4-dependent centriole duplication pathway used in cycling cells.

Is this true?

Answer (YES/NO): YES